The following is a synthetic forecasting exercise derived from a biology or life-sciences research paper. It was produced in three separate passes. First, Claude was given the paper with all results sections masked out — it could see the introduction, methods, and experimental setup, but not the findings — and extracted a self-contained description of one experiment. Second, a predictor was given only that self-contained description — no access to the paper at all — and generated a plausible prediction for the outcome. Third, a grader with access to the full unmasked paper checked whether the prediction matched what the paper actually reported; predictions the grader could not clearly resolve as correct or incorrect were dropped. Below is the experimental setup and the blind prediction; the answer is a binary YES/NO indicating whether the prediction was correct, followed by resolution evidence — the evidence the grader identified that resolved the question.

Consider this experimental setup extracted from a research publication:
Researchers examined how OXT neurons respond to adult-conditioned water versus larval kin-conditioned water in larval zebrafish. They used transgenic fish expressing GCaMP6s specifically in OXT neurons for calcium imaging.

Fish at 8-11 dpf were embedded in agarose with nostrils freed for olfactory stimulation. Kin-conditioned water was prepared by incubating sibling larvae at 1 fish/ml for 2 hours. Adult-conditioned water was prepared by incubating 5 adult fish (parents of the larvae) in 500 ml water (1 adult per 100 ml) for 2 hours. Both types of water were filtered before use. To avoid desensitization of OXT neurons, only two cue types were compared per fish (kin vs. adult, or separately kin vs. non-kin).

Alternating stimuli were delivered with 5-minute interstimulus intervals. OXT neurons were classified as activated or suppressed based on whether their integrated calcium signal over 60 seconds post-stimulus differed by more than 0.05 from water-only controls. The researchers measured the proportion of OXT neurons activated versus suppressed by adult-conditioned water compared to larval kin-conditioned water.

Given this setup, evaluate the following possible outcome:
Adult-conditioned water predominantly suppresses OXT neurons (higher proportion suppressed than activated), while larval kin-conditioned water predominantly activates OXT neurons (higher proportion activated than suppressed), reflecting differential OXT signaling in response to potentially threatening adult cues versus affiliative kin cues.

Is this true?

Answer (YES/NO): NO